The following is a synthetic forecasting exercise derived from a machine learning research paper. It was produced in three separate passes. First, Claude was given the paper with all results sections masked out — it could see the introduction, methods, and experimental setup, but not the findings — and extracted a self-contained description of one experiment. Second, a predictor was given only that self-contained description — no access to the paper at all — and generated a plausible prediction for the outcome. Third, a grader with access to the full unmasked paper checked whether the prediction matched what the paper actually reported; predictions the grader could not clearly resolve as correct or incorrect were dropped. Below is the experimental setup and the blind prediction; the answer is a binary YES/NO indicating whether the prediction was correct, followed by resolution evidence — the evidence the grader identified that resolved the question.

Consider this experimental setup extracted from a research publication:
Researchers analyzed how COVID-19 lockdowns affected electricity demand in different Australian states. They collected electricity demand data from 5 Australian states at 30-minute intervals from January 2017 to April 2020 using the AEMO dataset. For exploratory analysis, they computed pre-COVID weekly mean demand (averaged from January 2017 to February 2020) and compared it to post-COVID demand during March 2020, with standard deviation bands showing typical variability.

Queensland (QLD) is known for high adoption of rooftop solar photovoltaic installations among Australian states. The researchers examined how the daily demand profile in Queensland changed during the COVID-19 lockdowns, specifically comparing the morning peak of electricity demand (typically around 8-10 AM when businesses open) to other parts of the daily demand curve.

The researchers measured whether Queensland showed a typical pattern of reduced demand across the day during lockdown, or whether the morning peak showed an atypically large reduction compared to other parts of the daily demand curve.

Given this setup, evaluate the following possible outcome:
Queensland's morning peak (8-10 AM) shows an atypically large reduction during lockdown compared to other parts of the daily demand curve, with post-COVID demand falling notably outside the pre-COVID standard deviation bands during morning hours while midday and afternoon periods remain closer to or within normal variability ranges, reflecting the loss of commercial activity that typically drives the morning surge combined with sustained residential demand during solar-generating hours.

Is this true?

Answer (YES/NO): YES